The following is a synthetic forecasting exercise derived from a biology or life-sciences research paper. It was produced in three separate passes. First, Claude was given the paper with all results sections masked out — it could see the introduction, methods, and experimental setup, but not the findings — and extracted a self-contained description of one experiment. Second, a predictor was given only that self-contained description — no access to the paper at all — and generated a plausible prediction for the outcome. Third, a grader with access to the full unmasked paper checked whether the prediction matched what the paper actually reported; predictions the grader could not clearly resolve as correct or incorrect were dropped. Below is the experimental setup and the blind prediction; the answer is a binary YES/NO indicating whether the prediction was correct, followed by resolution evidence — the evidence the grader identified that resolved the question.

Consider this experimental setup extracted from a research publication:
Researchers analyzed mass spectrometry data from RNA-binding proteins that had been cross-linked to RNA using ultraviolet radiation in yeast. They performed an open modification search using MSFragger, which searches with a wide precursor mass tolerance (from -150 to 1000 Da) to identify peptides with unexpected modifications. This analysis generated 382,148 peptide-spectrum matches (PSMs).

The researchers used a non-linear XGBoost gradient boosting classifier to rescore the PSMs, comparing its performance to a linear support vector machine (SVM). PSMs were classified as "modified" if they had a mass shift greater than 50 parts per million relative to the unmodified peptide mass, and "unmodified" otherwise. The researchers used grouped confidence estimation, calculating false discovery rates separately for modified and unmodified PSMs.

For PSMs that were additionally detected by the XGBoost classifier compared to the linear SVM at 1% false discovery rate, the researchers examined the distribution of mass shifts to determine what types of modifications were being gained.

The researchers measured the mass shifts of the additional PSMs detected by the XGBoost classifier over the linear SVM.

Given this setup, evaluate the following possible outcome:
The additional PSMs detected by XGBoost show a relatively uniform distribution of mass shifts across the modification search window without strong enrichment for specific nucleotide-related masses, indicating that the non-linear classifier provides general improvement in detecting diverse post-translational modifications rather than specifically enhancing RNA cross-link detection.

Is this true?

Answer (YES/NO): NO